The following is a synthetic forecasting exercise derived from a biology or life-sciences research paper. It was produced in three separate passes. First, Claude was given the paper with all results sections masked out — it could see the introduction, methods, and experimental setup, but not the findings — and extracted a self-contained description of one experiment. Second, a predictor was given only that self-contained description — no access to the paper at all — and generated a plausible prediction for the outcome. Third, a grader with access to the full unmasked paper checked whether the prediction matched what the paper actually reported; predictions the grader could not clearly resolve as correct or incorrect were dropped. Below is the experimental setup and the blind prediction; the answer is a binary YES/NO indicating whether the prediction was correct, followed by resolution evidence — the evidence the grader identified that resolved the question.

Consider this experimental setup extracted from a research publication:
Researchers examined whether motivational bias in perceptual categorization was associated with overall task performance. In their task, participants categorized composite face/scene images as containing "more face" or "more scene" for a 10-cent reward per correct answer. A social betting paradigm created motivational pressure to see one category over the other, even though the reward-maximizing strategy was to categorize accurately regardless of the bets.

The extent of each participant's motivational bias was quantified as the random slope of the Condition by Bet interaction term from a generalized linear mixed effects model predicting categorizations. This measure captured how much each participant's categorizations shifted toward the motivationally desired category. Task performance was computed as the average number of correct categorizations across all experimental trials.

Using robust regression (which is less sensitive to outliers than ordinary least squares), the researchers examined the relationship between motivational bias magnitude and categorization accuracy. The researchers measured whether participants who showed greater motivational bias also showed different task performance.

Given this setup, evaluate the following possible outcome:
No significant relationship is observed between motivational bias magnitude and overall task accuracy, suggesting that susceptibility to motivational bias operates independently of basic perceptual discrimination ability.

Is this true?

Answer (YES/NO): NO